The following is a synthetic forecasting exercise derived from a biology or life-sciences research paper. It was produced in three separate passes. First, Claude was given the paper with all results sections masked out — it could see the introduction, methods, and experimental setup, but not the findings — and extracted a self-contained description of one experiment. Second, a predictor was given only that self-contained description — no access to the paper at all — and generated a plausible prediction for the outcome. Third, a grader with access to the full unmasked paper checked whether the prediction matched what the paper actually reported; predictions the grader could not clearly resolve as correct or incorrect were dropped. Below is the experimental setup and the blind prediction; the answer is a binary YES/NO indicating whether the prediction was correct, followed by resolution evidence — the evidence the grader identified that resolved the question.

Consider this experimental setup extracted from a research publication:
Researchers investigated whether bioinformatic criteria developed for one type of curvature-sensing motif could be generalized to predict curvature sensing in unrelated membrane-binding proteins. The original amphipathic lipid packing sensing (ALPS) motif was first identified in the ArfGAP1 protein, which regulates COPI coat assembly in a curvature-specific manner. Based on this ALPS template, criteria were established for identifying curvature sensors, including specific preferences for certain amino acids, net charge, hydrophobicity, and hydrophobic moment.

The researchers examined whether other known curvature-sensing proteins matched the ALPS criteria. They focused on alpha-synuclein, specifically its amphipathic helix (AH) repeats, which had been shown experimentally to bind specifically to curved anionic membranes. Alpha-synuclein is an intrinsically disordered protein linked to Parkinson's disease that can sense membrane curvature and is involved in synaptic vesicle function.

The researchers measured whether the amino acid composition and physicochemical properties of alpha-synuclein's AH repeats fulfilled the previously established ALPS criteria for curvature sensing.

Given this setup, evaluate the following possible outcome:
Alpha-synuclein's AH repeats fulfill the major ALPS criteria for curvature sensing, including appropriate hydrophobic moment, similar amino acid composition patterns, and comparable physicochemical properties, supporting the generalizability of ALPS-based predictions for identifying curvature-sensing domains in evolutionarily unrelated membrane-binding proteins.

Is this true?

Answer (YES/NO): NO